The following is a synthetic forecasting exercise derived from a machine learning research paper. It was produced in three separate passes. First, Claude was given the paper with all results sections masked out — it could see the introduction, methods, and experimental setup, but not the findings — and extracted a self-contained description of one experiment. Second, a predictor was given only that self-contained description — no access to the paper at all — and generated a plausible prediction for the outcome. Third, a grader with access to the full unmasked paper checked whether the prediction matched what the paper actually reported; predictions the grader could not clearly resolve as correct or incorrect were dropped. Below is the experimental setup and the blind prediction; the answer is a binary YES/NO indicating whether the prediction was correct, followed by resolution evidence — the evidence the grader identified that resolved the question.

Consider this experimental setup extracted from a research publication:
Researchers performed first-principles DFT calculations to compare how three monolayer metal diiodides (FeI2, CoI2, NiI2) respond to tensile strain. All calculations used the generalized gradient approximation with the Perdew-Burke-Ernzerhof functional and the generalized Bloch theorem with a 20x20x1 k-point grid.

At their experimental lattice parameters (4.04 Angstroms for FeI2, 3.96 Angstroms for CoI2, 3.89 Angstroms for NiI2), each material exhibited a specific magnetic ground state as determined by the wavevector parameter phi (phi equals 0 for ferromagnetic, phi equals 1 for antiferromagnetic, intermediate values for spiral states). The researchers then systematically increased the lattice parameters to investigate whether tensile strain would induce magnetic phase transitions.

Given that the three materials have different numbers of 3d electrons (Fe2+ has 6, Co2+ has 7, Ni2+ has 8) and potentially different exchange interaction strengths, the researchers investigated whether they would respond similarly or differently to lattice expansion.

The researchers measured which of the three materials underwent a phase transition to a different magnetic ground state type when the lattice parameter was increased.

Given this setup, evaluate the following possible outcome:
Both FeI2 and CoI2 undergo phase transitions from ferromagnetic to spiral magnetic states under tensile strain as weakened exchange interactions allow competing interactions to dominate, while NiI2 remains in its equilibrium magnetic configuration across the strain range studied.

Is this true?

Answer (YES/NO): NO